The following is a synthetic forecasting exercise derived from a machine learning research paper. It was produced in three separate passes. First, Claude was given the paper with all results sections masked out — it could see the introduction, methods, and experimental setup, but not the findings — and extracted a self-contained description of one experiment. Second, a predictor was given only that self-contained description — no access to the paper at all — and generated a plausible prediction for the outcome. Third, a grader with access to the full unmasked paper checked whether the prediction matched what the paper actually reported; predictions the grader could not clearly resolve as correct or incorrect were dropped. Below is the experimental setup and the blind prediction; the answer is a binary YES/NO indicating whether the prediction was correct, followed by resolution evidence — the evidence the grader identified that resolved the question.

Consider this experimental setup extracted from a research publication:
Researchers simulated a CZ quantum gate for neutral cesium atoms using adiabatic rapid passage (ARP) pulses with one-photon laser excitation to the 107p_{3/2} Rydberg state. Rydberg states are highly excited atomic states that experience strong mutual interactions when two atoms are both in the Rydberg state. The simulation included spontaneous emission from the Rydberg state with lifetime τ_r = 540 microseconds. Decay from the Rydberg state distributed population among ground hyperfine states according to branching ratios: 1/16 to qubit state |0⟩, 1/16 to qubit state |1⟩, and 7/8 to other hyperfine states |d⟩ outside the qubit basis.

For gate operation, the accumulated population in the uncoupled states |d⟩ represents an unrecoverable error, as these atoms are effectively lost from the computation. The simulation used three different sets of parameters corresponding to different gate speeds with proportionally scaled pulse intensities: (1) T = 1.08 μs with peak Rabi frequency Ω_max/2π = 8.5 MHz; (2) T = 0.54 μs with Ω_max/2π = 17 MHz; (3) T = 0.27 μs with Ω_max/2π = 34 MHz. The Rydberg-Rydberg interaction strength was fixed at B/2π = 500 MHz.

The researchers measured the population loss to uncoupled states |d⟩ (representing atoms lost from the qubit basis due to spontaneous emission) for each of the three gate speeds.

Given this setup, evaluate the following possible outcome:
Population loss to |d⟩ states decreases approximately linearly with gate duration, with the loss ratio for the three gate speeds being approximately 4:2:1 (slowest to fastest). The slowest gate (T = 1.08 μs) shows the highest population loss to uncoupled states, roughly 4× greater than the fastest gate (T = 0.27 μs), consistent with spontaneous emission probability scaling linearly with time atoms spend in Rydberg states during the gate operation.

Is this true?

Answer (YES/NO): NO